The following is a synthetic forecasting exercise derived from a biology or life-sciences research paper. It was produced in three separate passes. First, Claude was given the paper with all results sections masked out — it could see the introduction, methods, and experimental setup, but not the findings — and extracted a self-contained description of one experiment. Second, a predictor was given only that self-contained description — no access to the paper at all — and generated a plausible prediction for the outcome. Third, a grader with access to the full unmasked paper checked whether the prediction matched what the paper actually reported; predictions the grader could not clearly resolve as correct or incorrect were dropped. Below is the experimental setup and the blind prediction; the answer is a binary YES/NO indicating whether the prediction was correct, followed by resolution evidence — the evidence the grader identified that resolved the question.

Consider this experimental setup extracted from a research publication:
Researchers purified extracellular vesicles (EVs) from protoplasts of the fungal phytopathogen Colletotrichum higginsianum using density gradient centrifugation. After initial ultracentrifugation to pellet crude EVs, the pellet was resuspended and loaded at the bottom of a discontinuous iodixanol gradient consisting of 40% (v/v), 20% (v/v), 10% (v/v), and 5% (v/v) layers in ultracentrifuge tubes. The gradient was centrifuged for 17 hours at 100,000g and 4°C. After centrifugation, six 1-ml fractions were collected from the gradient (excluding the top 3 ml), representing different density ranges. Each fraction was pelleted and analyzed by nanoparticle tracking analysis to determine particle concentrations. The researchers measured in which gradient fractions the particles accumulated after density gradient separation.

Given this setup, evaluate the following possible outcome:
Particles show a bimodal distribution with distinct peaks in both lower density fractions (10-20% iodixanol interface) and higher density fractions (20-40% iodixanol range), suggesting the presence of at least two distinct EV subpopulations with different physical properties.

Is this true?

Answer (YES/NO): YES